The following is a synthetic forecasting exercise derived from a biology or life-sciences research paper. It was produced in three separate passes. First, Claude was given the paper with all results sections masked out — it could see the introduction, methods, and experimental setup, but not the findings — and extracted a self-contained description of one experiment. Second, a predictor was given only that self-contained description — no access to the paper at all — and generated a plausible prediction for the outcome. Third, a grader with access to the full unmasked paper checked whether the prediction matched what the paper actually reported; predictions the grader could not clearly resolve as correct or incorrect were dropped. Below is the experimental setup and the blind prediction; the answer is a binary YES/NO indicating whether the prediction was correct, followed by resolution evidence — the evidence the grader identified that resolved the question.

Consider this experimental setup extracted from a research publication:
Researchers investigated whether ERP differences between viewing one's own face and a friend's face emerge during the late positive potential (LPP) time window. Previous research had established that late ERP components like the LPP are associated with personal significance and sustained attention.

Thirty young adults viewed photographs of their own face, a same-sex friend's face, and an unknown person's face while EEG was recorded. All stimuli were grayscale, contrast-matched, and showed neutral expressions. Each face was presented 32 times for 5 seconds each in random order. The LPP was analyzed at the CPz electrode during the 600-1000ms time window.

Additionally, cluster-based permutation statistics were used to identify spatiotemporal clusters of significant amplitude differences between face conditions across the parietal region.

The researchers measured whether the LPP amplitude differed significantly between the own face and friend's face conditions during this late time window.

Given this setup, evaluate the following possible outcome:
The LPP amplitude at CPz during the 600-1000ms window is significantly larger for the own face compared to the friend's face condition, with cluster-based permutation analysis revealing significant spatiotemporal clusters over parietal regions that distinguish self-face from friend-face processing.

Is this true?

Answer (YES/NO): YES